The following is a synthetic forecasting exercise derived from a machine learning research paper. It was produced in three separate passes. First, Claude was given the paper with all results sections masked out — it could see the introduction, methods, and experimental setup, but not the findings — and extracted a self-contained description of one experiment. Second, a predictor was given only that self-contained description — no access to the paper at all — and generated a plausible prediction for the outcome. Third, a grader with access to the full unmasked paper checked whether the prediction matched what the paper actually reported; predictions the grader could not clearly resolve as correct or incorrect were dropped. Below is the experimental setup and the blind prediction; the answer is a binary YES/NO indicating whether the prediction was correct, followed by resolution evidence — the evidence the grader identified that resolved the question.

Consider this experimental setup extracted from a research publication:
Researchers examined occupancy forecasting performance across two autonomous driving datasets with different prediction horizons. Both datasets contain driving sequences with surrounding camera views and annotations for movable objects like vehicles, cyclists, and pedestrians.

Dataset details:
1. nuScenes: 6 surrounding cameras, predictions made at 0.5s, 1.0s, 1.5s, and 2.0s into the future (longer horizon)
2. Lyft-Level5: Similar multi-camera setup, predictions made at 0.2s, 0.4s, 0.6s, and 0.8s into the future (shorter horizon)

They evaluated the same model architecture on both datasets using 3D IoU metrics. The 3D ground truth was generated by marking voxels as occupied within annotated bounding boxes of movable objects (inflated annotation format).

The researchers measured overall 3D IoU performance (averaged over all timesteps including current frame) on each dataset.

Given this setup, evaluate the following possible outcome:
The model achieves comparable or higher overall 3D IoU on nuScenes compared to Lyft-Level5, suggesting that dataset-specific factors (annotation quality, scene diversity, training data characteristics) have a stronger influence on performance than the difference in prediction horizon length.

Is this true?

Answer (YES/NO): NO